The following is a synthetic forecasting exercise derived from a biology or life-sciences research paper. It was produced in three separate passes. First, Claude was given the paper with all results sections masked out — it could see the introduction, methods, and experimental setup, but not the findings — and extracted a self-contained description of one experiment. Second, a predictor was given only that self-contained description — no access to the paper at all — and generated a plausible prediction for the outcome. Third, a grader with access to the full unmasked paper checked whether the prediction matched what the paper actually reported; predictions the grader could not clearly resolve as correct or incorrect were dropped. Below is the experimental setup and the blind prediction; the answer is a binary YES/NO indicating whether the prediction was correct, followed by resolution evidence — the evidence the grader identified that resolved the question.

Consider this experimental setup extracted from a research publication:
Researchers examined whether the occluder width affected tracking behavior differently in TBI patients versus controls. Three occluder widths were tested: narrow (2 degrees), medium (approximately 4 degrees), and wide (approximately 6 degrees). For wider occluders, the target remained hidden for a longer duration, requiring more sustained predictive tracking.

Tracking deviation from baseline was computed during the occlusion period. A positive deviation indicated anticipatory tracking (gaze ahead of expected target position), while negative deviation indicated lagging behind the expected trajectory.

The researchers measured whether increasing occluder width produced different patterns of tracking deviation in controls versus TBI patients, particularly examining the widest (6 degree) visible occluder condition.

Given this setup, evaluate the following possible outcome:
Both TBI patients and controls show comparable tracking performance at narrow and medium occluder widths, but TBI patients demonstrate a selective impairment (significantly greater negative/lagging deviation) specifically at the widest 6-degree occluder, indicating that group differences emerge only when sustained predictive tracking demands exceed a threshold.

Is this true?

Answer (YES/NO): NO